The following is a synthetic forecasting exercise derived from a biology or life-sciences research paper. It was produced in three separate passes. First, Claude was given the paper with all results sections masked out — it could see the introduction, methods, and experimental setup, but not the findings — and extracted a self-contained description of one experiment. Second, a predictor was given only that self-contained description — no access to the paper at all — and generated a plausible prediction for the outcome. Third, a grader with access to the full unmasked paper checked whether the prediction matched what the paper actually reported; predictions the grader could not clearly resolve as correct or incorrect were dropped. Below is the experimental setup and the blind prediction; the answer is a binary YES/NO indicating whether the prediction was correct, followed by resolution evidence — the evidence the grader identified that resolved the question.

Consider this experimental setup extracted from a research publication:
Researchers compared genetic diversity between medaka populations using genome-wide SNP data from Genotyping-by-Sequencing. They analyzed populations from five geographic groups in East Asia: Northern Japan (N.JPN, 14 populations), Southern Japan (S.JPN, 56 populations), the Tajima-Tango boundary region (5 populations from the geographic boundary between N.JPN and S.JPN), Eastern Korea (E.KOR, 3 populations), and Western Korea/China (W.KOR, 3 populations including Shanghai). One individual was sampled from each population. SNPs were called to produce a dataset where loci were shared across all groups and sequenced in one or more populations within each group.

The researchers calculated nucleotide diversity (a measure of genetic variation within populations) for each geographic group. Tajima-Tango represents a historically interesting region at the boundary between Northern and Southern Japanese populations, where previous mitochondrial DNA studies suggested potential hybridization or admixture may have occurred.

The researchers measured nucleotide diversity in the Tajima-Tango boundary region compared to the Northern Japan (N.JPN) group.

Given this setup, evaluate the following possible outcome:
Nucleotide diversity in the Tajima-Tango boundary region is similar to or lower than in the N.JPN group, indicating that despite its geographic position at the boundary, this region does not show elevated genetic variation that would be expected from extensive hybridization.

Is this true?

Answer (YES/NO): NO